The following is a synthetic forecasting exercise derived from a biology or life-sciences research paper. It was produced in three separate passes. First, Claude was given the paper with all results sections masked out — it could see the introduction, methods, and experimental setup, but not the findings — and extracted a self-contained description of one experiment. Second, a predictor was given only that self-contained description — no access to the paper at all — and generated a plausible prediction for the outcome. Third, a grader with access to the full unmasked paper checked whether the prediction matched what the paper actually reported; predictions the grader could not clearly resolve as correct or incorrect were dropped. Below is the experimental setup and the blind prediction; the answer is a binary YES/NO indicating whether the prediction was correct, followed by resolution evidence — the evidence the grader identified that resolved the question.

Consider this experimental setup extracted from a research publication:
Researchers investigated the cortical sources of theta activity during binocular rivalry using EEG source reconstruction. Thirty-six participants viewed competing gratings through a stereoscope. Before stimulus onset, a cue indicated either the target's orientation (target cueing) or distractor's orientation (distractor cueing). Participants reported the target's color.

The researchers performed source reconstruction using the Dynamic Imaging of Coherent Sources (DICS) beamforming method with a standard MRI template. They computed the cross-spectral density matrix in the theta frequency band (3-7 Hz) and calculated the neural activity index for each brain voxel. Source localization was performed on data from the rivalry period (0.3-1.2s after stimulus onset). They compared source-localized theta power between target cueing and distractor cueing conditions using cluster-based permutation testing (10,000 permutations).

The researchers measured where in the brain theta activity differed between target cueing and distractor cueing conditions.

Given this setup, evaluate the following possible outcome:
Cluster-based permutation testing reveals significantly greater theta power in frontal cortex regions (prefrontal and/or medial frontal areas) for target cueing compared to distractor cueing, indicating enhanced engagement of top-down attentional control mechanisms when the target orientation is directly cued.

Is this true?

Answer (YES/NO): NO